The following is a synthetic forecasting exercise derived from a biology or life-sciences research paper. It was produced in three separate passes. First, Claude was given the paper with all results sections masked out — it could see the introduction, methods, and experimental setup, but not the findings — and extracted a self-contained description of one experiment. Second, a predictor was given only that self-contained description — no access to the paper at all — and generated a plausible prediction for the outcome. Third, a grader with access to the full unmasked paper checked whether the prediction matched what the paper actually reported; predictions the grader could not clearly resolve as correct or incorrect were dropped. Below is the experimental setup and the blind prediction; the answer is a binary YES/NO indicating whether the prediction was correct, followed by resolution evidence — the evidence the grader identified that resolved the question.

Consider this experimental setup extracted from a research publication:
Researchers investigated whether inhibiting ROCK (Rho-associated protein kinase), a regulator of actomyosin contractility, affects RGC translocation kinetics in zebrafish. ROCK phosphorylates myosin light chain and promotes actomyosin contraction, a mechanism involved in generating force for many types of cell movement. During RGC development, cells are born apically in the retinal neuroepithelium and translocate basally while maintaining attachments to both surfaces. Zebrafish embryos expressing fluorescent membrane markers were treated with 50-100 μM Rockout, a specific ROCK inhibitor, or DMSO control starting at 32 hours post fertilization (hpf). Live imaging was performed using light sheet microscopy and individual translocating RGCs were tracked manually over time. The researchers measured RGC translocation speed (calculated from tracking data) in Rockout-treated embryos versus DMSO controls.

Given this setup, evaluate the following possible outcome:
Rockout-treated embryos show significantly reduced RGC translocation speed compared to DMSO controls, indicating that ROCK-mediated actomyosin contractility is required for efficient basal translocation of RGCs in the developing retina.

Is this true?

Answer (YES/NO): YES